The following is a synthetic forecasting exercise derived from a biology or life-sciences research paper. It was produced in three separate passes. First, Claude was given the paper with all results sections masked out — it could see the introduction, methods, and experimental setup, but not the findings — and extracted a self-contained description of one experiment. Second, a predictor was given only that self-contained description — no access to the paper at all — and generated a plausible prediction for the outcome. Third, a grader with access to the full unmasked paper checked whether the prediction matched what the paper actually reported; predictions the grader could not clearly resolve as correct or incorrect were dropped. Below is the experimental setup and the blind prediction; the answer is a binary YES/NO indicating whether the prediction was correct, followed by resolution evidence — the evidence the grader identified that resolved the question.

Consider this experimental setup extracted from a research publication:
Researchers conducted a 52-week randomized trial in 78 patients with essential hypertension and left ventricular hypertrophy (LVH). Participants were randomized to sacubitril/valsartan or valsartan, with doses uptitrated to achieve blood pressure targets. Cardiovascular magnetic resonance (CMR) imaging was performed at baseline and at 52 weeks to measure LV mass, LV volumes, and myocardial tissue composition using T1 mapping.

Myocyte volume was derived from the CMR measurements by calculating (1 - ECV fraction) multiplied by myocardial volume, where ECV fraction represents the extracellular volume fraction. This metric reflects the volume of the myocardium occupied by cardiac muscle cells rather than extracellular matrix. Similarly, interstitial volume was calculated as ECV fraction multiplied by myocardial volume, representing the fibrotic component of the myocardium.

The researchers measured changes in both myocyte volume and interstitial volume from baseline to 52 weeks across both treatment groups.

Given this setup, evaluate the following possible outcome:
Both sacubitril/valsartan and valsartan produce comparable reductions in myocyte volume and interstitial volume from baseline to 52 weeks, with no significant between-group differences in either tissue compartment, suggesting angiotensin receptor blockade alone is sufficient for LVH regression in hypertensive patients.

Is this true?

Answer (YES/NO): NO